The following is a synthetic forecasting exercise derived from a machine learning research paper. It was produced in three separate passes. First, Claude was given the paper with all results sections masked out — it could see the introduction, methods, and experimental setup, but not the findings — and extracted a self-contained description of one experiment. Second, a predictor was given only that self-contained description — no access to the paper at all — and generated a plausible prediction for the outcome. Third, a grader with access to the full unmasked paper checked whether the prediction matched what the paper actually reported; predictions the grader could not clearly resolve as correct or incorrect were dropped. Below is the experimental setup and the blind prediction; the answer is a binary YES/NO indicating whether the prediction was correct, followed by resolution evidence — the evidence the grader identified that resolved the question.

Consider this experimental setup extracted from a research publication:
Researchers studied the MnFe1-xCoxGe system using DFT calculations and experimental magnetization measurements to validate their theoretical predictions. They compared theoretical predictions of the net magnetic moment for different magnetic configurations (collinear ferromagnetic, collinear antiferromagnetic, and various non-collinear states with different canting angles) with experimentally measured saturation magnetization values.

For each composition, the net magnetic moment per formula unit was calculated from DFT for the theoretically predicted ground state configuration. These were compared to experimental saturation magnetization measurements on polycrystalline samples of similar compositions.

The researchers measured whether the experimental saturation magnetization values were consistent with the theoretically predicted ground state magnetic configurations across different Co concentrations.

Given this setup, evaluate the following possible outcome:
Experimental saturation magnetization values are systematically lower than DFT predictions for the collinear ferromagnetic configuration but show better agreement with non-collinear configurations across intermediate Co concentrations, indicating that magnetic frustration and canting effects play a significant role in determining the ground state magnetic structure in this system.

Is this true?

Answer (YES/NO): NO